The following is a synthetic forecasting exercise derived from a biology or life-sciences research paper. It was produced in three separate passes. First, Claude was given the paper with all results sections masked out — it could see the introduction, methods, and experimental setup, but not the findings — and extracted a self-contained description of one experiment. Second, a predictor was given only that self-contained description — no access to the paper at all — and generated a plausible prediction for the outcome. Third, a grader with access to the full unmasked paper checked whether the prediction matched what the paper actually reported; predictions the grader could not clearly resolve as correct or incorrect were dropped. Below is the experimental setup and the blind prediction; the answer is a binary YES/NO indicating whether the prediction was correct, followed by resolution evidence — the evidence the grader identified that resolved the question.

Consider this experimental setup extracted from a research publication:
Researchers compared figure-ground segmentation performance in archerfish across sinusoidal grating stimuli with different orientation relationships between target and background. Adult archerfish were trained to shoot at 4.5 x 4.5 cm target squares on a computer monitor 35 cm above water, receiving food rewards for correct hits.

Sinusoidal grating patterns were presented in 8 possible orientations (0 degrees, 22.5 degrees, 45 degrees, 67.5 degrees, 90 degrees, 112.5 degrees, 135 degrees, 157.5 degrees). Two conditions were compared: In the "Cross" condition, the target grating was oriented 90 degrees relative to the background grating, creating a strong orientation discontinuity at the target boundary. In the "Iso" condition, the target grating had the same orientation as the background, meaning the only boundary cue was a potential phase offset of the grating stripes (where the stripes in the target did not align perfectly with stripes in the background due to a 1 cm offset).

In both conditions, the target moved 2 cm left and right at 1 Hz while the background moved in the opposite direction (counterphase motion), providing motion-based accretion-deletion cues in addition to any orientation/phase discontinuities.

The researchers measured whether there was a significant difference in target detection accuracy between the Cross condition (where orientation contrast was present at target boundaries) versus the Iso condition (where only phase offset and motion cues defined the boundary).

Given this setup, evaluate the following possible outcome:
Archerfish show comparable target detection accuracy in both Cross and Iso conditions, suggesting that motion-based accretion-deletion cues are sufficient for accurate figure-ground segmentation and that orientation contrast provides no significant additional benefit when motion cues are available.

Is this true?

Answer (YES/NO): YES